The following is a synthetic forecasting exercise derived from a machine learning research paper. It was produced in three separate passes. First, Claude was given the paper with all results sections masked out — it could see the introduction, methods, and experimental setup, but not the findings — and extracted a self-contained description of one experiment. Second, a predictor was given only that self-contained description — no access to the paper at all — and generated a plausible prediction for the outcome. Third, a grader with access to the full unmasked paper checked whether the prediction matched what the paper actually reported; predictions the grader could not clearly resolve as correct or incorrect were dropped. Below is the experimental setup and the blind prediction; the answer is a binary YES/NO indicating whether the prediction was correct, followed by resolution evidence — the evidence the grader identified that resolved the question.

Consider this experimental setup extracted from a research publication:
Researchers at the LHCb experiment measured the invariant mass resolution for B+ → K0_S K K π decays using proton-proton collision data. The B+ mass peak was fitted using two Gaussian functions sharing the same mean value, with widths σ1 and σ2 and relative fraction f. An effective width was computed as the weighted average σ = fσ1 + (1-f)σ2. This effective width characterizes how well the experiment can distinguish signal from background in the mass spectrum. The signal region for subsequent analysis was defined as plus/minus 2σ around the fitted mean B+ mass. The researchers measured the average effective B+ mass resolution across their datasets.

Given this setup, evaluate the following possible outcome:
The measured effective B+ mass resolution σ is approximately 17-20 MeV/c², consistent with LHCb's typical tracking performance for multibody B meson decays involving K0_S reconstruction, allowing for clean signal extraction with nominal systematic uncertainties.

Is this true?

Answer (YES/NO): YES